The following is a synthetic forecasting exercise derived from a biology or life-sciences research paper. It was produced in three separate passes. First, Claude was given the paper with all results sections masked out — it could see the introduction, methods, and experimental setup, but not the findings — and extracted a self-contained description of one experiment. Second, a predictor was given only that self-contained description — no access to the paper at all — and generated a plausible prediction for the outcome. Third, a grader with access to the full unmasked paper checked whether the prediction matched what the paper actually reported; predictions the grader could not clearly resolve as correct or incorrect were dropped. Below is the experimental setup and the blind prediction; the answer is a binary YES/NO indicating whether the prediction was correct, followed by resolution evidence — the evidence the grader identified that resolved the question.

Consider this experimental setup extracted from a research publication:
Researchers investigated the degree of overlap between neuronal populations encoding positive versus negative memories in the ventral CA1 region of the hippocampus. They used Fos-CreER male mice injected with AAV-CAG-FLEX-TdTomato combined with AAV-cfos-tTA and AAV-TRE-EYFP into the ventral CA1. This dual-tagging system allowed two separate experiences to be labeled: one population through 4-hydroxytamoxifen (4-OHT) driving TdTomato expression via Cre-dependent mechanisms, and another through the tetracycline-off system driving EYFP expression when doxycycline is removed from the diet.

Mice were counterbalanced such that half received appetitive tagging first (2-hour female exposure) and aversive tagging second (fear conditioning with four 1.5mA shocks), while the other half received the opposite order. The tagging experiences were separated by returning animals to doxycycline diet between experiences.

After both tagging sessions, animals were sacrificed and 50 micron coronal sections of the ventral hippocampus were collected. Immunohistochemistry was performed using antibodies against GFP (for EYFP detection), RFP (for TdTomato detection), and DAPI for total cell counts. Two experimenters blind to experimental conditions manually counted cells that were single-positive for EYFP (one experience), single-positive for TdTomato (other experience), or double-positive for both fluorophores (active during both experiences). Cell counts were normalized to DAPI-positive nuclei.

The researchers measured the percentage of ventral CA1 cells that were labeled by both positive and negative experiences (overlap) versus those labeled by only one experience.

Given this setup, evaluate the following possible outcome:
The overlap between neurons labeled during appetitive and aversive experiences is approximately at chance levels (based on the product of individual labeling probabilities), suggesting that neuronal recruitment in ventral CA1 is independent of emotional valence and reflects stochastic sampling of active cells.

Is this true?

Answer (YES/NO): NO